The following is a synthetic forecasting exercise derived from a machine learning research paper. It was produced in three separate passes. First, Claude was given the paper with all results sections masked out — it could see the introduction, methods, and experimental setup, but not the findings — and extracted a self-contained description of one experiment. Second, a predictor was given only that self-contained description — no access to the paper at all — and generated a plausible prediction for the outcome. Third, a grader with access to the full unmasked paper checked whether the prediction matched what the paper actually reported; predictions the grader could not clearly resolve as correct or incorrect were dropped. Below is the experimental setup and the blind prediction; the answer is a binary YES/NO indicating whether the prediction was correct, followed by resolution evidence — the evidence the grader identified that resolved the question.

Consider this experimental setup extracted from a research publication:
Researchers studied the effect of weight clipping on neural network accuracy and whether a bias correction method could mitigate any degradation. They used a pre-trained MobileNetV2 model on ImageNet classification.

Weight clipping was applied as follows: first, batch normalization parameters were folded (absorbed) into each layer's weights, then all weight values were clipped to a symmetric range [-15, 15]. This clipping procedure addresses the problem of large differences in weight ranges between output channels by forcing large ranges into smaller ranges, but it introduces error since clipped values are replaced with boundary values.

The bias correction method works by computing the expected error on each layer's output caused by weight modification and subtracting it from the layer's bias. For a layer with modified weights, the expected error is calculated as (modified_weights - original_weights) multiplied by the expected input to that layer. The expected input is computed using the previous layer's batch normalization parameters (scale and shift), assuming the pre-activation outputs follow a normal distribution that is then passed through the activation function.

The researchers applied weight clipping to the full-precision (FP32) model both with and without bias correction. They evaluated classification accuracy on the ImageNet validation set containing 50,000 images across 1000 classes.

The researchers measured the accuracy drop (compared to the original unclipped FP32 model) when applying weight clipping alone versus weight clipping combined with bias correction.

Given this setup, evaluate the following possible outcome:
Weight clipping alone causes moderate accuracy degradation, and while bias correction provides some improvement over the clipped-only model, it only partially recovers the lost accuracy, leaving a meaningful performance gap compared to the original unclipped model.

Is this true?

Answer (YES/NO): NO